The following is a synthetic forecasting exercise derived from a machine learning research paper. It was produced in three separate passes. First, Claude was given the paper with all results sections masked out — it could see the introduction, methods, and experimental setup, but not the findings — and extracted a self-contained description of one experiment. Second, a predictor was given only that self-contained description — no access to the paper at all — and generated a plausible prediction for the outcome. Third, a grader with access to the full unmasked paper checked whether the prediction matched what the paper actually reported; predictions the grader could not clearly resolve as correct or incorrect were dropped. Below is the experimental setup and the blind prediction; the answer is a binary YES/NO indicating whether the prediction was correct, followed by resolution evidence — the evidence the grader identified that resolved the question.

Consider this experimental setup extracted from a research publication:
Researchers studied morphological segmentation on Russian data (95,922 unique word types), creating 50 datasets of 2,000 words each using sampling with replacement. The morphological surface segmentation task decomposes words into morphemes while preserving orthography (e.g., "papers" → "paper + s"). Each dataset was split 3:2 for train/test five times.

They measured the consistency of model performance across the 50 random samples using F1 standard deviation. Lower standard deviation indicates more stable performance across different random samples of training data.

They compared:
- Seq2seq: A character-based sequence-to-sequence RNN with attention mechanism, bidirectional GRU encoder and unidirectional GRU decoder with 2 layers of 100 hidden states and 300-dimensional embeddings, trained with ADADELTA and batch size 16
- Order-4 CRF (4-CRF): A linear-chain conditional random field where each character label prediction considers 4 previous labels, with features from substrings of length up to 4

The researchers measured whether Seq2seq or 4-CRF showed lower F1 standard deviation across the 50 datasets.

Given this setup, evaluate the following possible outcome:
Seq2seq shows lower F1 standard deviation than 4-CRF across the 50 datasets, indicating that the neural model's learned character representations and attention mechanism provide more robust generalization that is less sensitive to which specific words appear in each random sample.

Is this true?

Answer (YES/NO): NO